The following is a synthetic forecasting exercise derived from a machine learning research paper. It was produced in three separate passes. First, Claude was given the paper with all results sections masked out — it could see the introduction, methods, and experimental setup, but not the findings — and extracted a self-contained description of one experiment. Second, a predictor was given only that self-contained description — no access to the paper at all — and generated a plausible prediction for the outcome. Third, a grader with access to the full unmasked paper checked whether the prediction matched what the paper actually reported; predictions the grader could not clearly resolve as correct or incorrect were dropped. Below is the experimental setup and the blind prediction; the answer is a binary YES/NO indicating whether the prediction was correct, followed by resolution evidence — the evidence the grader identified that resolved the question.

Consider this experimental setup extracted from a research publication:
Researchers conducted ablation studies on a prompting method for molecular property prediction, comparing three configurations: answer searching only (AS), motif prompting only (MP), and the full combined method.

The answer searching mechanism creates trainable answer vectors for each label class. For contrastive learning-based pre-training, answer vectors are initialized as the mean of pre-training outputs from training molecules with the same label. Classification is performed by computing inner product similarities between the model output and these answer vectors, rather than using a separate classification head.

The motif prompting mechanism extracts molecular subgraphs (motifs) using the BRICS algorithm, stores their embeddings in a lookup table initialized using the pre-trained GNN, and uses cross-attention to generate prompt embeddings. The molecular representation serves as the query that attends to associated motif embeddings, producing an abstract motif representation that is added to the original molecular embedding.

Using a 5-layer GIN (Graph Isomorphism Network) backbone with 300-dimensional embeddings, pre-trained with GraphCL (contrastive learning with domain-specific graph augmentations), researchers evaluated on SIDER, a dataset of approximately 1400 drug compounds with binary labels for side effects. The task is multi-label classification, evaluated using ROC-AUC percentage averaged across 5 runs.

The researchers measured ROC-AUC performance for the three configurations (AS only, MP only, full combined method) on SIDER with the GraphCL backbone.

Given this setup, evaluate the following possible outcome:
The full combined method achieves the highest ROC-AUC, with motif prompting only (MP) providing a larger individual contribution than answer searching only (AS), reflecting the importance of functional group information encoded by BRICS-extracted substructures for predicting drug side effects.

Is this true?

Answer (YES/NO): NO